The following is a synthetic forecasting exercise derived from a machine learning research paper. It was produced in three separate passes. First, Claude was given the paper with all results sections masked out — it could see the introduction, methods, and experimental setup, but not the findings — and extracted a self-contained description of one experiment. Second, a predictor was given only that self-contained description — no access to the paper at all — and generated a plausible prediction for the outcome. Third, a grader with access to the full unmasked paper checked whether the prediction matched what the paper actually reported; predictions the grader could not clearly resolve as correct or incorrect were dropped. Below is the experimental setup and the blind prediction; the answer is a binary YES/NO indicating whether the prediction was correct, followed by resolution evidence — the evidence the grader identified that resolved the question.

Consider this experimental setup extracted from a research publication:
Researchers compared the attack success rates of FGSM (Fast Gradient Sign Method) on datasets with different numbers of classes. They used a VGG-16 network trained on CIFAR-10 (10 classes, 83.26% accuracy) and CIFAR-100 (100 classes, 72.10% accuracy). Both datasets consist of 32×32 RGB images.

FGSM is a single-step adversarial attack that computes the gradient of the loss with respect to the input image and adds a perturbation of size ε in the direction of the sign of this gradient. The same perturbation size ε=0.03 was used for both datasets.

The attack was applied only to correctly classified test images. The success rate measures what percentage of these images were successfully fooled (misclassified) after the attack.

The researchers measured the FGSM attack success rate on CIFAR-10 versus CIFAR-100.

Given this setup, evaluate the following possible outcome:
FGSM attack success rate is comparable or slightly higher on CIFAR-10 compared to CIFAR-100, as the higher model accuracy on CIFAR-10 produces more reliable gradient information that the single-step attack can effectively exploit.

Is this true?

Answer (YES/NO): NO